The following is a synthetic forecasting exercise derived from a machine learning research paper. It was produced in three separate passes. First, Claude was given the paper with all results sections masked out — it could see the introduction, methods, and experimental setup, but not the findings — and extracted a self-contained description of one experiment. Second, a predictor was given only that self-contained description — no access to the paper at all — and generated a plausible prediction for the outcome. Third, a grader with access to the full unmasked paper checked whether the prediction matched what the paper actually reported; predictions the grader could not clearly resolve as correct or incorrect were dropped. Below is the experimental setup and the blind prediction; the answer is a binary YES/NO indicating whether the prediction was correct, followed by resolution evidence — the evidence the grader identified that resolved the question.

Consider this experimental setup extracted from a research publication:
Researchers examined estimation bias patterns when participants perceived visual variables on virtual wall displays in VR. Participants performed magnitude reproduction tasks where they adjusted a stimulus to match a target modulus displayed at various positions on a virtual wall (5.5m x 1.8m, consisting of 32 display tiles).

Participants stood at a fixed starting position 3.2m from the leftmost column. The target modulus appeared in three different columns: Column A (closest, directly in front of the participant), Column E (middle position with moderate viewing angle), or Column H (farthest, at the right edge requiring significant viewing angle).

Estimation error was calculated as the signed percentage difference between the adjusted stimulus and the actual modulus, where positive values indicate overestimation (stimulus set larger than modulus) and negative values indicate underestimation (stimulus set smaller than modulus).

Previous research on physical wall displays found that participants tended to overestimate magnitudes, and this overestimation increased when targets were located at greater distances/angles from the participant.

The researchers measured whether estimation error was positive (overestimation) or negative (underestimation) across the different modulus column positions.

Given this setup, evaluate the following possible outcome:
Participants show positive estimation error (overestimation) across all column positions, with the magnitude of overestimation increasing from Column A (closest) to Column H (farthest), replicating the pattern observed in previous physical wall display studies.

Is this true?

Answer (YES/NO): YES